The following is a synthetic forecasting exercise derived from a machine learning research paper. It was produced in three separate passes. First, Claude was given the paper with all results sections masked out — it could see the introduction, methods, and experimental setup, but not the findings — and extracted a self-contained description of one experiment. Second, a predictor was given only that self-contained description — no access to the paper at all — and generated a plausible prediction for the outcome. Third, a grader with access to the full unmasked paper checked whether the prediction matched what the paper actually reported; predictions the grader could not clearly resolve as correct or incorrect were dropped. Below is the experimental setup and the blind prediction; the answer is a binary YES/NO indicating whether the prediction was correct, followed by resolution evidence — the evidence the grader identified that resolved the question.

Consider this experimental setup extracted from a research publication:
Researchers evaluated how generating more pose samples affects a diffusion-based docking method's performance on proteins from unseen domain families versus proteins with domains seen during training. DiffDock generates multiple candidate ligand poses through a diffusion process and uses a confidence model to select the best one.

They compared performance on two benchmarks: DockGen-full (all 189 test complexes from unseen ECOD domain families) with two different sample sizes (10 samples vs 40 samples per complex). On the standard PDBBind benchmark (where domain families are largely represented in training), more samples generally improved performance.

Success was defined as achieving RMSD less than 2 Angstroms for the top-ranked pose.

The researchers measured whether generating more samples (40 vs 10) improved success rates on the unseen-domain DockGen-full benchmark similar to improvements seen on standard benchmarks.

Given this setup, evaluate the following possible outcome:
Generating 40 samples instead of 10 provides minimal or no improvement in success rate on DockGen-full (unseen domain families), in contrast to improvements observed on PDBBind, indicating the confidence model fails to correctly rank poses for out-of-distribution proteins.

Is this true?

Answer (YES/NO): YES